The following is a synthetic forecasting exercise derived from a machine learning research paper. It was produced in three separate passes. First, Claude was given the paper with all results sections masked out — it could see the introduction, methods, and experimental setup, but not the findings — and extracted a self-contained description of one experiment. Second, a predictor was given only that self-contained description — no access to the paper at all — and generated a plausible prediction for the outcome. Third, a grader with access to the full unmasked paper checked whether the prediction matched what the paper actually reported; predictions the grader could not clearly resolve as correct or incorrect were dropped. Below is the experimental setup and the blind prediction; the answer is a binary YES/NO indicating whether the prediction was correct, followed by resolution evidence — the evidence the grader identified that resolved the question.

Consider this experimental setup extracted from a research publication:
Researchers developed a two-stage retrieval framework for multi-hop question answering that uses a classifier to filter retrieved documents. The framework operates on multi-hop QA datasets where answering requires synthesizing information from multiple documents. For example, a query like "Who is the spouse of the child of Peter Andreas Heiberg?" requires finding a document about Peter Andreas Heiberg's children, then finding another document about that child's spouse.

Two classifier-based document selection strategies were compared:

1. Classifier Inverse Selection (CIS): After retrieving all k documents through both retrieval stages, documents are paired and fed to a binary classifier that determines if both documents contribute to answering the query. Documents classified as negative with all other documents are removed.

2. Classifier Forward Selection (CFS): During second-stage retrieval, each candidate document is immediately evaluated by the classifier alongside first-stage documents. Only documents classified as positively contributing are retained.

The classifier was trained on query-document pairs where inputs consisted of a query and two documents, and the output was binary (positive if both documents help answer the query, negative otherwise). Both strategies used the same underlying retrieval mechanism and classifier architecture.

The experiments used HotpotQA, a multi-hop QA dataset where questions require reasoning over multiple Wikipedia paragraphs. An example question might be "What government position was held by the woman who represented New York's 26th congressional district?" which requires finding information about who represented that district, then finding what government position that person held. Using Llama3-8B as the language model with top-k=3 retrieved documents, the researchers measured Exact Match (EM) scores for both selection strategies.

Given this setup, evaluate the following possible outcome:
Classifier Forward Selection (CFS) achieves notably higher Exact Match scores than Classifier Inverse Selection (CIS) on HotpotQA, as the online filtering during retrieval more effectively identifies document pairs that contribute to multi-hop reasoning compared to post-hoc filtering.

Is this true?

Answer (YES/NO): YES